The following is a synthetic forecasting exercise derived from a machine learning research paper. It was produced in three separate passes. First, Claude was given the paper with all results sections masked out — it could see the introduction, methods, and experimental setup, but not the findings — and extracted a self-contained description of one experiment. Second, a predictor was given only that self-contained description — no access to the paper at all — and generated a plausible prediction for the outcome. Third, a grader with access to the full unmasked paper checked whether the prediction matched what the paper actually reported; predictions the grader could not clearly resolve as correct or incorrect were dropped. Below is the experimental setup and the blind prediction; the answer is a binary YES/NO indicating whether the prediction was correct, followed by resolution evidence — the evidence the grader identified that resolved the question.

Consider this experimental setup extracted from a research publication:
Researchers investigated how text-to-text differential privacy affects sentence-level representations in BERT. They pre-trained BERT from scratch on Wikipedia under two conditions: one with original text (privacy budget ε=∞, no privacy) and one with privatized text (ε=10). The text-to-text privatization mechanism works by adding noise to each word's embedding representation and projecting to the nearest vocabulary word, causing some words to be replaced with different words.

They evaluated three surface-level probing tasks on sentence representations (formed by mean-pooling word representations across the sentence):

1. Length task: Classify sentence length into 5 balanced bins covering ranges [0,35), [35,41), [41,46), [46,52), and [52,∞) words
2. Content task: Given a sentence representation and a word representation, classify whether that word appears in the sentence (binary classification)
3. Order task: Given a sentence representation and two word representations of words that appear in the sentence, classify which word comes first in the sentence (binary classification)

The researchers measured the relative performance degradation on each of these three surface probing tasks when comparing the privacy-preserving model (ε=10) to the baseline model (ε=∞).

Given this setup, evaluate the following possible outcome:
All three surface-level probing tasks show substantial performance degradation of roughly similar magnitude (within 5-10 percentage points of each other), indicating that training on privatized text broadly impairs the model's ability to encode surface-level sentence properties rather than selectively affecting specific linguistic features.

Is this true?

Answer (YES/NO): NO